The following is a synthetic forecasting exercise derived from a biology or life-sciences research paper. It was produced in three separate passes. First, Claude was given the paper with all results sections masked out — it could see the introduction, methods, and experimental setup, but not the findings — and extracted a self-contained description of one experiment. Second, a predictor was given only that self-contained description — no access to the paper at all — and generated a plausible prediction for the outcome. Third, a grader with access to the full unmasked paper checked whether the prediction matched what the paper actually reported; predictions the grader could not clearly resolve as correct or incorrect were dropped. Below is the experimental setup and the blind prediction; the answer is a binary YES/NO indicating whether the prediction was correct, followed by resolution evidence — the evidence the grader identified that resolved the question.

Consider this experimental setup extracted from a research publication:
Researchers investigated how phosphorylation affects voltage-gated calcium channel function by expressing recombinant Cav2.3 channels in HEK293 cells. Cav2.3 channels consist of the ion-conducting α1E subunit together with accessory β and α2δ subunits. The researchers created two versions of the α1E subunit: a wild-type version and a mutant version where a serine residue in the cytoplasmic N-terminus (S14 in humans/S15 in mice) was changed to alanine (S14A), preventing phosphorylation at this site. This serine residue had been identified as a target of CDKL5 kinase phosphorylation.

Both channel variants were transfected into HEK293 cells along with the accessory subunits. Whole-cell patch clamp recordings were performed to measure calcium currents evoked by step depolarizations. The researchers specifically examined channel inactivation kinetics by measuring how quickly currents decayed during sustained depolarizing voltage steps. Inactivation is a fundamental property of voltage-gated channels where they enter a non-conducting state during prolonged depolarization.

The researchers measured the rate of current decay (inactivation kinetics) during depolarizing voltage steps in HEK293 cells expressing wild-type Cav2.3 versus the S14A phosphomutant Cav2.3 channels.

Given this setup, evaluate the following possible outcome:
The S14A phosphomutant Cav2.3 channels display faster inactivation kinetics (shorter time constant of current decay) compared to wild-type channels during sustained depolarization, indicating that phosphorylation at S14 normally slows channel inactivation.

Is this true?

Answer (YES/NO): NO